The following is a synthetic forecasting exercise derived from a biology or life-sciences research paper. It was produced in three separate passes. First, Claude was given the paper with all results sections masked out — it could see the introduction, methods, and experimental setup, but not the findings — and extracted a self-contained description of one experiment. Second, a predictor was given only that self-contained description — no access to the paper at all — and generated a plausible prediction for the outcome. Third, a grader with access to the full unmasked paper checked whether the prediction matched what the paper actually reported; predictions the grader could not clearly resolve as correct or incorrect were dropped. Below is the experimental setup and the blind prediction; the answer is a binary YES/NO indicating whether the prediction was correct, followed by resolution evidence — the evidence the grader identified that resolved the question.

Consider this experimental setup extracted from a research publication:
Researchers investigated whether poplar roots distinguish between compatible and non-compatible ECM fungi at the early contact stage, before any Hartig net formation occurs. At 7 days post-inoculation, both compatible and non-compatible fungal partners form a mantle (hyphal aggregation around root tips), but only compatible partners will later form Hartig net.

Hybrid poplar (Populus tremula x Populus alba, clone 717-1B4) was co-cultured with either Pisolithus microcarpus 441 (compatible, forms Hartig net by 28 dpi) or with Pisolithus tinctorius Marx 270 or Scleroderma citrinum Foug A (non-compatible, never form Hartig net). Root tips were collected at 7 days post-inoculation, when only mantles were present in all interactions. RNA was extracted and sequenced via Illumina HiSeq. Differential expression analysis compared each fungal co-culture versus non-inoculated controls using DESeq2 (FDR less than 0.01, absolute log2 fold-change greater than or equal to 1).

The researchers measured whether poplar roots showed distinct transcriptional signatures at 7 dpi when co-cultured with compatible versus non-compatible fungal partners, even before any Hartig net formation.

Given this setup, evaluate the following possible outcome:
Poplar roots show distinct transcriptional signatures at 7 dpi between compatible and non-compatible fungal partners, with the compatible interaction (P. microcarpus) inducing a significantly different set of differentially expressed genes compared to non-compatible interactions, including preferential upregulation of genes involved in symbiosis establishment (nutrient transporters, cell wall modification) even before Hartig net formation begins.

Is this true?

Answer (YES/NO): NO